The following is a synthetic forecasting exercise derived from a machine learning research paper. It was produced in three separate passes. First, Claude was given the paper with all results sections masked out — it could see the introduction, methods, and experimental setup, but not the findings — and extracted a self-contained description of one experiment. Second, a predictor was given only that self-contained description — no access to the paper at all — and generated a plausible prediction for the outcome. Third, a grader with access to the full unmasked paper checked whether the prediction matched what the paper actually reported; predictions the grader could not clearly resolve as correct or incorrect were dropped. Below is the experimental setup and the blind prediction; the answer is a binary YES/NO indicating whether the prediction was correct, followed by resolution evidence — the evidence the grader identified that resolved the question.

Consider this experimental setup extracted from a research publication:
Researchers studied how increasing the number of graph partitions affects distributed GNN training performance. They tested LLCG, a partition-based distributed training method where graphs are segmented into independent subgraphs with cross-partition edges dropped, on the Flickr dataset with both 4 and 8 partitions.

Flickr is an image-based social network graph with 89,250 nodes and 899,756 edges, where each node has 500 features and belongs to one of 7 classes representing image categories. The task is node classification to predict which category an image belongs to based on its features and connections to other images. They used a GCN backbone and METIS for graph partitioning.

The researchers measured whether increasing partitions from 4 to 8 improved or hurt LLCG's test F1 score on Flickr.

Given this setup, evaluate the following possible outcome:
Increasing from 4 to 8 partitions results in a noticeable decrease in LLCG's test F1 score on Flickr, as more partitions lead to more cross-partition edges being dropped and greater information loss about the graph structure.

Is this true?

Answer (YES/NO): NO